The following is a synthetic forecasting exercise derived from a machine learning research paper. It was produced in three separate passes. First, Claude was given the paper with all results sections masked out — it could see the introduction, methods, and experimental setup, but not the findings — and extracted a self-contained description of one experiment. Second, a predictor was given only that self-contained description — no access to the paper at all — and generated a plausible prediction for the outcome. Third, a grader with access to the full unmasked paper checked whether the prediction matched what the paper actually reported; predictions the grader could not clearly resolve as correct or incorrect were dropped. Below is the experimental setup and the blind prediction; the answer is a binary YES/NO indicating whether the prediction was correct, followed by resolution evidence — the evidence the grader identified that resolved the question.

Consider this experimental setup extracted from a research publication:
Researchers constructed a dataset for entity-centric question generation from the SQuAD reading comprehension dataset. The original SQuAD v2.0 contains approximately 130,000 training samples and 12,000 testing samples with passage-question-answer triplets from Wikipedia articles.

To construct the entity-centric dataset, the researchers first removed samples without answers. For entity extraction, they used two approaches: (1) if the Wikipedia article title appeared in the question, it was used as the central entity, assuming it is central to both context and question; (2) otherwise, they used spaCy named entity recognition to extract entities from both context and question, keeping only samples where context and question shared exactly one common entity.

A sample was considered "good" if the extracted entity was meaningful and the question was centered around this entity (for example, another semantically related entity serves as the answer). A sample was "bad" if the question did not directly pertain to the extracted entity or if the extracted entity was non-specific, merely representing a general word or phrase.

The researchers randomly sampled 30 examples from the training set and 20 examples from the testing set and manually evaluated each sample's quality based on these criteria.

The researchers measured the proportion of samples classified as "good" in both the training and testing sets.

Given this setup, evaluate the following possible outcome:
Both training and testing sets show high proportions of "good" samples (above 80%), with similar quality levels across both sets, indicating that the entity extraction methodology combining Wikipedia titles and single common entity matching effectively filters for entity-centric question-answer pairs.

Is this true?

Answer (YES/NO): YES